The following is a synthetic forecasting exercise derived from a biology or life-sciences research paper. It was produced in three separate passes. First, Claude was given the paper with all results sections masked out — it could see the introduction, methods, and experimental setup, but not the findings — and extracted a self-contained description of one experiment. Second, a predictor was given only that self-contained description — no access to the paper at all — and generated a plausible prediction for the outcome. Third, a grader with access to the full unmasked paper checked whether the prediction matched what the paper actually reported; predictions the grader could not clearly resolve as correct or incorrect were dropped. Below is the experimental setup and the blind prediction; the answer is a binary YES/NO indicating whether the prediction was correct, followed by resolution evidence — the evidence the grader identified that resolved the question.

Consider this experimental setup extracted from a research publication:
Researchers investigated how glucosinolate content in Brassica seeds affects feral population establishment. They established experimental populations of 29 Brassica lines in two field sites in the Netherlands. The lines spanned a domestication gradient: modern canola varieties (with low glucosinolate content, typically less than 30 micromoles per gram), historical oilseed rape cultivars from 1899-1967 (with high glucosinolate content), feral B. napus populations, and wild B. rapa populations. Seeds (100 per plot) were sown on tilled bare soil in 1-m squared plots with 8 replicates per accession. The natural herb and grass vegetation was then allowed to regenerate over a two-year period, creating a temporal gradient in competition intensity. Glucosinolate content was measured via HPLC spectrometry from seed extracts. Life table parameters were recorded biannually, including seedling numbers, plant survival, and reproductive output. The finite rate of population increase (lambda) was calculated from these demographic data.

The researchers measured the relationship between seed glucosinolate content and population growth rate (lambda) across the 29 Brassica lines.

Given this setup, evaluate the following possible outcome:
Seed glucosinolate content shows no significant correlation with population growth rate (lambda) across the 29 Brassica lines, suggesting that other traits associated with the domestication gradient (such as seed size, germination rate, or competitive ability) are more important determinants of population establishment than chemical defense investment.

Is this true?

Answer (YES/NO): NO